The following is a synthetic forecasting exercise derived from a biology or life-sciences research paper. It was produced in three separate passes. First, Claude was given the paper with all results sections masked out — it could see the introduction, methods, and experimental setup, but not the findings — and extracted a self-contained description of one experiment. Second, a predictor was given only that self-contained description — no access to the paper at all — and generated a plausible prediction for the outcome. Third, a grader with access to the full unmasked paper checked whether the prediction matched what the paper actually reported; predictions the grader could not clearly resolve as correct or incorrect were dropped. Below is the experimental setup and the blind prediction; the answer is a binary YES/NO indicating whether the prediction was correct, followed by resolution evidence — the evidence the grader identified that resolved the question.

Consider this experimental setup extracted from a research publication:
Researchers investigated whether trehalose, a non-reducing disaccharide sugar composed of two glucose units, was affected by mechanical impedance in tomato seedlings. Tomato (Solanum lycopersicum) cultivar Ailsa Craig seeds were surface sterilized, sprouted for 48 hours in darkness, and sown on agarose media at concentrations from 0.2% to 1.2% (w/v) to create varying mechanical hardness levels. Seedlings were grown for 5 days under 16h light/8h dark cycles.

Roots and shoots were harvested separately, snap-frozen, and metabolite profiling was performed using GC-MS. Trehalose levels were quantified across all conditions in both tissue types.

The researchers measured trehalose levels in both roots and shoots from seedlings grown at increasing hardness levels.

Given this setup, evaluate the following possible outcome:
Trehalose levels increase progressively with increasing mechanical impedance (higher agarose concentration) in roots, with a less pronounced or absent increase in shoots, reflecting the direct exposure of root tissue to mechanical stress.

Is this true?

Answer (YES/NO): NO